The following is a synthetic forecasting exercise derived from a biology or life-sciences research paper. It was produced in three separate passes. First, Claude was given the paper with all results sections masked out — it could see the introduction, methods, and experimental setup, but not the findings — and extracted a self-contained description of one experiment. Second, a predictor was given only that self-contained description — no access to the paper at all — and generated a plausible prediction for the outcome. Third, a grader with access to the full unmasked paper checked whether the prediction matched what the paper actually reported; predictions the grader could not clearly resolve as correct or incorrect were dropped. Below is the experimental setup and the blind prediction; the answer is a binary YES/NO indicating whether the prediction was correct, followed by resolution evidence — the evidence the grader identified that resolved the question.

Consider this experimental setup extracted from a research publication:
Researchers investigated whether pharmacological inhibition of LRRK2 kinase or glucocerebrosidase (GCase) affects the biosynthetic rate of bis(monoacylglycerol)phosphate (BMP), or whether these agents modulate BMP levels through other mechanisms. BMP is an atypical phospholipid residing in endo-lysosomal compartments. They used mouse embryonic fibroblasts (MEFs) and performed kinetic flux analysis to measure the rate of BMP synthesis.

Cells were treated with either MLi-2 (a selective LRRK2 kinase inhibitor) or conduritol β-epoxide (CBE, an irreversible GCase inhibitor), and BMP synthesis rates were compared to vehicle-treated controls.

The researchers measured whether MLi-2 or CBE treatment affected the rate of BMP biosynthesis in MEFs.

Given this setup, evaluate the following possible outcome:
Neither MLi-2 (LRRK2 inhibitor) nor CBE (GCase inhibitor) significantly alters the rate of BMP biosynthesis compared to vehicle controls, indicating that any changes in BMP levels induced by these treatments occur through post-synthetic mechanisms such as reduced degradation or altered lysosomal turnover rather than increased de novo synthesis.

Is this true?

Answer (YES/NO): YES